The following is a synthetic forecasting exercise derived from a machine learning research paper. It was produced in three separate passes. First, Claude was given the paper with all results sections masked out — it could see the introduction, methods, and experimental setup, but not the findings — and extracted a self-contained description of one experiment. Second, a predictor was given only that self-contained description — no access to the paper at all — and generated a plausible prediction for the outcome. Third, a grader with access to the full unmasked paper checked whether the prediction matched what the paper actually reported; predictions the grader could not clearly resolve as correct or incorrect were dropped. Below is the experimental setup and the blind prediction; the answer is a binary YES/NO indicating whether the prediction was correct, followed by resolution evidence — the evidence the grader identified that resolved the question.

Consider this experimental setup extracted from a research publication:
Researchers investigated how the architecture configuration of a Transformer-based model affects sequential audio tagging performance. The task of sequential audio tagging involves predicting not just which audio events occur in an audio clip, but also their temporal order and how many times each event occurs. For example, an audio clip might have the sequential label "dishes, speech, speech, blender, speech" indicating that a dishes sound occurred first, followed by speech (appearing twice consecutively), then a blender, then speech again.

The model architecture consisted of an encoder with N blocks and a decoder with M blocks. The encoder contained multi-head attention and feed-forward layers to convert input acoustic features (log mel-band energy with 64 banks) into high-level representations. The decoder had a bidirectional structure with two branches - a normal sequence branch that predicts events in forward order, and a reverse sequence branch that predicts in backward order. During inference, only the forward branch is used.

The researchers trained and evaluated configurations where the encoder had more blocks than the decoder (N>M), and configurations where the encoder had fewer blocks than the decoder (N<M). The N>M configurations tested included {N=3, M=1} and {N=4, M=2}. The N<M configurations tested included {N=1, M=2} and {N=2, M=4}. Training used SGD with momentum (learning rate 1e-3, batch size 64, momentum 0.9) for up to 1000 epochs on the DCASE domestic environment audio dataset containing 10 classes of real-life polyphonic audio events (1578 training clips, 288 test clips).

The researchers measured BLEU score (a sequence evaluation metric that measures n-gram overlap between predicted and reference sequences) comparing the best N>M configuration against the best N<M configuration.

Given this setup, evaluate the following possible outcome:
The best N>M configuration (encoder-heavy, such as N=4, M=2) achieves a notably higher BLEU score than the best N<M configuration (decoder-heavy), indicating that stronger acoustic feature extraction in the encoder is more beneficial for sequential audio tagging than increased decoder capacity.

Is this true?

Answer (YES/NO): NO